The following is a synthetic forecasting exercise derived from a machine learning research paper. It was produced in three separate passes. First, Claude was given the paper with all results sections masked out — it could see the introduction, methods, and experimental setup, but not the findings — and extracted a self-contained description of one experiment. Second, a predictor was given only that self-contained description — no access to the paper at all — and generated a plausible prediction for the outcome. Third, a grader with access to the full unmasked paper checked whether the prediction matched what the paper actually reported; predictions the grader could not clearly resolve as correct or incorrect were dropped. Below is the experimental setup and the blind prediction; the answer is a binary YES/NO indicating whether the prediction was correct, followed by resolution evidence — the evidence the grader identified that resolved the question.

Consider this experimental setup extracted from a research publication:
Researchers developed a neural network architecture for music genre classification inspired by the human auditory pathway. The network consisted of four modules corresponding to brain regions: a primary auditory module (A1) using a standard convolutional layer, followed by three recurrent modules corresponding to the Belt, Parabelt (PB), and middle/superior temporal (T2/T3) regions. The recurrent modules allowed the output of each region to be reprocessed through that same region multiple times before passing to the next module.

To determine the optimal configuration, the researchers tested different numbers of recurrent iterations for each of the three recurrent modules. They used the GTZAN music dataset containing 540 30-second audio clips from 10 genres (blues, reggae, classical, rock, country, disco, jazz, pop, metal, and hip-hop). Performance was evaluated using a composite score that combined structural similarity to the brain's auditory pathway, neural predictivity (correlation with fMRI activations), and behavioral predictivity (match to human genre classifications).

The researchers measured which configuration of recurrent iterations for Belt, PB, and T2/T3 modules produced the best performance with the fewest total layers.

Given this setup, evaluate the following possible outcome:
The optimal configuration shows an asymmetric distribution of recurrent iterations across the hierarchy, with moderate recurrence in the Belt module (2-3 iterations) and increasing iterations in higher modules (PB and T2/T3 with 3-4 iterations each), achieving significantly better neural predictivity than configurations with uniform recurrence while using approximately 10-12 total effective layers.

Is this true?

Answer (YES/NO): NO